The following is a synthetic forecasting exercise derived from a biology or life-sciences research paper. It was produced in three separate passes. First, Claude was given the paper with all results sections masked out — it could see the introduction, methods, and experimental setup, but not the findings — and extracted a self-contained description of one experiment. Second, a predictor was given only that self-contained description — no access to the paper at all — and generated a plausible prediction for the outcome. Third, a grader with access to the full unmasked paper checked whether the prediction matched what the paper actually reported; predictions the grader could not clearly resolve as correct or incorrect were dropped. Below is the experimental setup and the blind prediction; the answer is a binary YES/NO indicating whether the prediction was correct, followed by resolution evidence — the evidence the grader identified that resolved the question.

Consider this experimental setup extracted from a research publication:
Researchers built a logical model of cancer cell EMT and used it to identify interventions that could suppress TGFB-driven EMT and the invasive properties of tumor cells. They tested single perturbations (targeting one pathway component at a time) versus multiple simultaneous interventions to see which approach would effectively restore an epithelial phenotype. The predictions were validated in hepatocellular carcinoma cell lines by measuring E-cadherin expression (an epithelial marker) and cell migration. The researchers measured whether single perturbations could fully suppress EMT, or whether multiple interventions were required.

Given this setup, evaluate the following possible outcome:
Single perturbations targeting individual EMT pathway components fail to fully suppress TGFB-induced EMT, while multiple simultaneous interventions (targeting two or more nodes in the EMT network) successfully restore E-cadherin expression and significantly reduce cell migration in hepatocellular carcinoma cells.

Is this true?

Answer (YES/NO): YES